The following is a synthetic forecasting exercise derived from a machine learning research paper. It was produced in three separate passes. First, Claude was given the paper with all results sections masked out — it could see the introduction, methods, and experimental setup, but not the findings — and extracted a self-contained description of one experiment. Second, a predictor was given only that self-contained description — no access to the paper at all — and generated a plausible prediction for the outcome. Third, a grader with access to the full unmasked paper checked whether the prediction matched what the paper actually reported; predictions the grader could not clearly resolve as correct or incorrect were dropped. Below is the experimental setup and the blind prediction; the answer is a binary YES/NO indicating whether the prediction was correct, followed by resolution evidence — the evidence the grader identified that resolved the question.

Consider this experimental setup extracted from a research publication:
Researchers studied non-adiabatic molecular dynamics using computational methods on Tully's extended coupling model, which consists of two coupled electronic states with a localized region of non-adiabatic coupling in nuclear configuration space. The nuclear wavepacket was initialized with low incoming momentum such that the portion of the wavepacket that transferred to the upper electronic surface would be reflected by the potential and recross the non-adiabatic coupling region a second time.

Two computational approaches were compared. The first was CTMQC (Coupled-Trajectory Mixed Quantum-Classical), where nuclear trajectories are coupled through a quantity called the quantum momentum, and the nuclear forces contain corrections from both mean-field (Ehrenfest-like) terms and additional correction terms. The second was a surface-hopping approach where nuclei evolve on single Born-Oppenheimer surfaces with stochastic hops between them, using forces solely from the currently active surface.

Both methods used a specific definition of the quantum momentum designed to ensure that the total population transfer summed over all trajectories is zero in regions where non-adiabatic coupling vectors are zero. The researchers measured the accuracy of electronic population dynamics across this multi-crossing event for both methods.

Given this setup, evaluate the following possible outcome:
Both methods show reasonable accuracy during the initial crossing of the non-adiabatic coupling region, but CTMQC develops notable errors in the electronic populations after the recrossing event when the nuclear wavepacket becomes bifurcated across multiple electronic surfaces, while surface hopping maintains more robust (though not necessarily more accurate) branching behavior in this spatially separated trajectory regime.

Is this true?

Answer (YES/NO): NO